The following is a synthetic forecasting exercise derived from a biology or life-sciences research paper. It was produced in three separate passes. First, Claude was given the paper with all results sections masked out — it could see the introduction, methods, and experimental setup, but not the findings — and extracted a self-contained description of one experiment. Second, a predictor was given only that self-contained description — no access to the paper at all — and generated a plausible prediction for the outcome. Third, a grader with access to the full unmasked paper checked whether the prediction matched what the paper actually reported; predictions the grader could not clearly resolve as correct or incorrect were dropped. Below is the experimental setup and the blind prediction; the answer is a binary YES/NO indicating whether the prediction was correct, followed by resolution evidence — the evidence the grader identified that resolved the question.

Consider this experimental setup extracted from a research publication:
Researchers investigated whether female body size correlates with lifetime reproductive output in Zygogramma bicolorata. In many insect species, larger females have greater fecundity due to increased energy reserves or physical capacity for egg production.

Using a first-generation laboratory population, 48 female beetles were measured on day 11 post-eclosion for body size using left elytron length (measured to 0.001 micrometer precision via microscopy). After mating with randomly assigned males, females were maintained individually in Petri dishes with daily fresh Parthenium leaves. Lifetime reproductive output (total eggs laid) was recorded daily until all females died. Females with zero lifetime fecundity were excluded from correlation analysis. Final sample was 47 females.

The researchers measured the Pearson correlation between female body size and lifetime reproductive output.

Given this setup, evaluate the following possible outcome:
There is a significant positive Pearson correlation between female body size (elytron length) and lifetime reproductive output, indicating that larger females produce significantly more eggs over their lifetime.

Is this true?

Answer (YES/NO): NO